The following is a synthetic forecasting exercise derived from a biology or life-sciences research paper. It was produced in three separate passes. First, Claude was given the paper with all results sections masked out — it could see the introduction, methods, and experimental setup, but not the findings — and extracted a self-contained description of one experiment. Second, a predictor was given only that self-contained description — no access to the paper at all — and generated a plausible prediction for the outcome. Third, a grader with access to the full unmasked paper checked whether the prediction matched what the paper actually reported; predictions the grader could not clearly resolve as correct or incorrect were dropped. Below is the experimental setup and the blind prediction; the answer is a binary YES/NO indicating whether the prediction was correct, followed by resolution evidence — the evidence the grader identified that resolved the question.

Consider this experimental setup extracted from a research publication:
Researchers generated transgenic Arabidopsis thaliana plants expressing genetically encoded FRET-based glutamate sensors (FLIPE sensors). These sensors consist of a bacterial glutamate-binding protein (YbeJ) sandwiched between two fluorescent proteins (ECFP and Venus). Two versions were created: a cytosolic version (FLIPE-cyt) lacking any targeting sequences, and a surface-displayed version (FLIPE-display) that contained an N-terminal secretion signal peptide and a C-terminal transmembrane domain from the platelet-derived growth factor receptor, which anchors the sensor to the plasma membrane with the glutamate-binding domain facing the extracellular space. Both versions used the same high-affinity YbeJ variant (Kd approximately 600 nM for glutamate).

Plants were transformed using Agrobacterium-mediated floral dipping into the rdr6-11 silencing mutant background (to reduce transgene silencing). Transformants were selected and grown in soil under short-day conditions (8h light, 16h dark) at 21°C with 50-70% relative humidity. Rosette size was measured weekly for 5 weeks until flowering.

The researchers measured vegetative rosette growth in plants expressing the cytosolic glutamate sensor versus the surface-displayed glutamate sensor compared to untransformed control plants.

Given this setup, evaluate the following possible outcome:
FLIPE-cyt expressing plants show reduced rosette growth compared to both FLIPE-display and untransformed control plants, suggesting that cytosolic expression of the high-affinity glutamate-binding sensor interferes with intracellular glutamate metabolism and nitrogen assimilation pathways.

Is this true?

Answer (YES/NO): NO